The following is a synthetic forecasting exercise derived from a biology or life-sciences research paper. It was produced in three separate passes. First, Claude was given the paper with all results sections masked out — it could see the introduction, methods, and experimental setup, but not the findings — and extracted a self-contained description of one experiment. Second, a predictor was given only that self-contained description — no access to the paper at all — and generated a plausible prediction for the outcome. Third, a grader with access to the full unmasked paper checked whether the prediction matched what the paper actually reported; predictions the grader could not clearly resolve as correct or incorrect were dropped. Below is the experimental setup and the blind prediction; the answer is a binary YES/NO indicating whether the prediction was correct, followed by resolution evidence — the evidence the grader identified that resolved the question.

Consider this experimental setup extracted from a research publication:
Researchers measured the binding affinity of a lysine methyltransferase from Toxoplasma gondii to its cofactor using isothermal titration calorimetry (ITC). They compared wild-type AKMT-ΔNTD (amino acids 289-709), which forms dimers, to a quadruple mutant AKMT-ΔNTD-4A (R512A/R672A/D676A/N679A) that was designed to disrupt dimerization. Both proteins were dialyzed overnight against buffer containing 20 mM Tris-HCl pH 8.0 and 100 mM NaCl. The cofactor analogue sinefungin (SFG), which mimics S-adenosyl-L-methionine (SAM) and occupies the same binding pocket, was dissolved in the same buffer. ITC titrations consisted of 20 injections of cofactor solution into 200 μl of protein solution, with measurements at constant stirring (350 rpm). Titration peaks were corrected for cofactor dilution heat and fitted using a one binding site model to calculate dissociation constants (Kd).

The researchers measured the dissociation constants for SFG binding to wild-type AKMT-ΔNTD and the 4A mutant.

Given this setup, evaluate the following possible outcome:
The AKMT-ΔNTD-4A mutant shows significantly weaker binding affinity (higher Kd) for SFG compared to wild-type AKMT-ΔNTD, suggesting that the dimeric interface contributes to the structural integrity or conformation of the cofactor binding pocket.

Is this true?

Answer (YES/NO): NO